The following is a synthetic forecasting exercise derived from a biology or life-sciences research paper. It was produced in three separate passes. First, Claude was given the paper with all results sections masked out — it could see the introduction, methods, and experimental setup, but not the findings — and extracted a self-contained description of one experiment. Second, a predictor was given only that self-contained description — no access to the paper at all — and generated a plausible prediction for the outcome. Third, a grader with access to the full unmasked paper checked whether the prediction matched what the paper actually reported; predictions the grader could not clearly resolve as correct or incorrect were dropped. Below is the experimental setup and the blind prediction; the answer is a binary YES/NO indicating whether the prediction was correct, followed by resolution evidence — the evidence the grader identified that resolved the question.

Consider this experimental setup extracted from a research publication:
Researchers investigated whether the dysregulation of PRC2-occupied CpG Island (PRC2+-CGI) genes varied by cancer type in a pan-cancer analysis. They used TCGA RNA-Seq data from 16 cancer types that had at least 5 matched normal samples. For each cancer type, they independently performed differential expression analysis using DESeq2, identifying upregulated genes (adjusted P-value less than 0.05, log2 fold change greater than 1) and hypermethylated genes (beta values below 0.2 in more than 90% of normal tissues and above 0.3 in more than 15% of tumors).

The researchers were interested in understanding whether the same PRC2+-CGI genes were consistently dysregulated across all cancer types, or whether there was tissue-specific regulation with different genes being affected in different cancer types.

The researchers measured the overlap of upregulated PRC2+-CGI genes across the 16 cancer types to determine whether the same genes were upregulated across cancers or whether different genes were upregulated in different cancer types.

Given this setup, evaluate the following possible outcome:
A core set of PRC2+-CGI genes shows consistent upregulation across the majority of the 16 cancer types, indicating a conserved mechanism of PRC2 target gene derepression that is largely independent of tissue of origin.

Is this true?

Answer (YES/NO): NO